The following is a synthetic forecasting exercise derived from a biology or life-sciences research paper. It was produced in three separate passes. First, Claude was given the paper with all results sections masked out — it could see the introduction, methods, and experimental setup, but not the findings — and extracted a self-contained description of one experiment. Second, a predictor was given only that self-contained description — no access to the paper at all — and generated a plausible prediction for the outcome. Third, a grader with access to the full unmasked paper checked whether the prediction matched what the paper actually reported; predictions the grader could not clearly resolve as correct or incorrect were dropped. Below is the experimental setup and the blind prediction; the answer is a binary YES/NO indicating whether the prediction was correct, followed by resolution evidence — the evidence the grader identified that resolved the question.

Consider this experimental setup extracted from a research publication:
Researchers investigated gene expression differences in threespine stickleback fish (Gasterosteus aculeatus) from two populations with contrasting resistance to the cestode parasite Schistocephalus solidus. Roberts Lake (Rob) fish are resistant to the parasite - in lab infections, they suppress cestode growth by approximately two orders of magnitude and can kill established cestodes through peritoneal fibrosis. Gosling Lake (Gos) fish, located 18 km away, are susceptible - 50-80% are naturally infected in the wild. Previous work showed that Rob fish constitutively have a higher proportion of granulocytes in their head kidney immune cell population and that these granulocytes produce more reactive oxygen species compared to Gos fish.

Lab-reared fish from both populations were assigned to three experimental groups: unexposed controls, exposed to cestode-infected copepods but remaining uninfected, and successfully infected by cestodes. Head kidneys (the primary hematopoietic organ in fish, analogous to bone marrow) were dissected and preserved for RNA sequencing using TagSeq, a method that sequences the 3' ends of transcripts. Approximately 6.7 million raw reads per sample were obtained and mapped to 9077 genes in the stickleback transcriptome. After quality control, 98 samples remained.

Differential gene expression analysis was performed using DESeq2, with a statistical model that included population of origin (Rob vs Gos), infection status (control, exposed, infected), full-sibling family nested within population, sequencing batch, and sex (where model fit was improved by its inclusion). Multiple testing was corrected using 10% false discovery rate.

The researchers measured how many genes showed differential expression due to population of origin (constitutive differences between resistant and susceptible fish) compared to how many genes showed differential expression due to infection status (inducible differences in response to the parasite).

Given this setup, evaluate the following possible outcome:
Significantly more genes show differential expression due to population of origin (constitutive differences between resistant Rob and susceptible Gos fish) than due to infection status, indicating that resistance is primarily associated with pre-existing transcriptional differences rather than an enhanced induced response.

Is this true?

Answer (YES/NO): YES